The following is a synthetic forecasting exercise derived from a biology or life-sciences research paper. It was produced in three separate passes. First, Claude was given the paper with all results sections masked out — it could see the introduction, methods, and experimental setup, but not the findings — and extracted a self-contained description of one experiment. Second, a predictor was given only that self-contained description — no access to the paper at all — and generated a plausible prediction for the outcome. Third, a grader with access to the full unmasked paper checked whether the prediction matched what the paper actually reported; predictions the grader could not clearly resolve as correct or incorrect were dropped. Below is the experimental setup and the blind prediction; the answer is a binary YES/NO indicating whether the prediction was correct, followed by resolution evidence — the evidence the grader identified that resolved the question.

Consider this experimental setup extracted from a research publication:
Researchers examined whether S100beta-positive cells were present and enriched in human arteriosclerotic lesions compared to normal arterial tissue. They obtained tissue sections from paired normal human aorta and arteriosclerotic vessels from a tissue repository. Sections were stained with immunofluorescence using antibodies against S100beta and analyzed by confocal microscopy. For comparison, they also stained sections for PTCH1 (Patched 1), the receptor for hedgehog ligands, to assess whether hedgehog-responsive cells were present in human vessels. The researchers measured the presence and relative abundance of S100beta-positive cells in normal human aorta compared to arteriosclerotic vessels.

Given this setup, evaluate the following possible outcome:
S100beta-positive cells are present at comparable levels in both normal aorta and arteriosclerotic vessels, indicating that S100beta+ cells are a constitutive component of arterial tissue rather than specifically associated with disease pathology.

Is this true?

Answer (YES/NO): NO